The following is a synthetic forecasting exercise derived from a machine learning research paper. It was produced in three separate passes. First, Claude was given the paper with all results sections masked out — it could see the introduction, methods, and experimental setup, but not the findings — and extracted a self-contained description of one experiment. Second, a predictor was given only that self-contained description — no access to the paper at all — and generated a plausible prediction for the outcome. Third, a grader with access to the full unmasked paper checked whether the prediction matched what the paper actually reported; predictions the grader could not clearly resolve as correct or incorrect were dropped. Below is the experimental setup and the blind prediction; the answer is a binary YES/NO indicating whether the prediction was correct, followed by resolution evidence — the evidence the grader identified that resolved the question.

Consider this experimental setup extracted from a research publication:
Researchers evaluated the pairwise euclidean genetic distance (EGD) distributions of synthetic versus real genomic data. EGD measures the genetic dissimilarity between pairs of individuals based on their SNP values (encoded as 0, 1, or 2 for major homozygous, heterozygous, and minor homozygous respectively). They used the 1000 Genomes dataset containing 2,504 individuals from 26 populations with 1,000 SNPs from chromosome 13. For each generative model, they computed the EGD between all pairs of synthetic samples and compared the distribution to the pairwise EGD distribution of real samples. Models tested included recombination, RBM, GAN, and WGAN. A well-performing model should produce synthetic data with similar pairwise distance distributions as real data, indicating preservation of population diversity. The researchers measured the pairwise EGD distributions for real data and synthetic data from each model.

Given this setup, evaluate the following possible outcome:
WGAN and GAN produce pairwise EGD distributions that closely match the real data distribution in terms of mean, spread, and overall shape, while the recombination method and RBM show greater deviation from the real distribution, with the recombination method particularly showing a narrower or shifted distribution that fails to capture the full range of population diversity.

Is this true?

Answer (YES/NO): NO